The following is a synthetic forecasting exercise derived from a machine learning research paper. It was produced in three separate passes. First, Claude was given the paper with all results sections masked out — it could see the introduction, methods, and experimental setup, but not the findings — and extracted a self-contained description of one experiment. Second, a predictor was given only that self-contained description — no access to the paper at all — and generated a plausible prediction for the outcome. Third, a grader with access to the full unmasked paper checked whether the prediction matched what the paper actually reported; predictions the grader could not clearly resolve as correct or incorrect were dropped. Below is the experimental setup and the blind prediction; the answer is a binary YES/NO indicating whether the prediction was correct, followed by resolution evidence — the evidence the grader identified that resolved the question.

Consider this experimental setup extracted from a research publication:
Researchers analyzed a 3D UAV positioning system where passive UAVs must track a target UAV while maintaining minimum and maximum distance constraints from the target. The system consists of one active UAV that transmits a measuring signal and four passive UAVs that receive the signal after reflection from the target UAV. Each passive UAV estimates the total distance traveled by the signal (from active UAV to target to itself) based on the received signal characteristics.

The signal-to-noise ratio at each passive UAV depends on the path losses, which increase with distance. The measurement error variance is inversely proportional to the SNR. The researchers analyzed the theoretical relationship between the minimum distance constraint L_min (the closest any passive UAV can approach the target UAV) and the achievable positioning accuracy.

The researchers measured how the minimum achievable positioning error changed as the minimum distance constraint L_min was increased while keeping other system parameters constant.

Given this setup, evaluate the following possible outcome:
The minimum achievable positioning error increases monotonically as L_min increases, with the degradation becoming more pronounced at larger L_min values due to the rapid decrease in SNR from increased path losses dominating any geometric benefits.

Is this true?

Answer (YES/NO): NO